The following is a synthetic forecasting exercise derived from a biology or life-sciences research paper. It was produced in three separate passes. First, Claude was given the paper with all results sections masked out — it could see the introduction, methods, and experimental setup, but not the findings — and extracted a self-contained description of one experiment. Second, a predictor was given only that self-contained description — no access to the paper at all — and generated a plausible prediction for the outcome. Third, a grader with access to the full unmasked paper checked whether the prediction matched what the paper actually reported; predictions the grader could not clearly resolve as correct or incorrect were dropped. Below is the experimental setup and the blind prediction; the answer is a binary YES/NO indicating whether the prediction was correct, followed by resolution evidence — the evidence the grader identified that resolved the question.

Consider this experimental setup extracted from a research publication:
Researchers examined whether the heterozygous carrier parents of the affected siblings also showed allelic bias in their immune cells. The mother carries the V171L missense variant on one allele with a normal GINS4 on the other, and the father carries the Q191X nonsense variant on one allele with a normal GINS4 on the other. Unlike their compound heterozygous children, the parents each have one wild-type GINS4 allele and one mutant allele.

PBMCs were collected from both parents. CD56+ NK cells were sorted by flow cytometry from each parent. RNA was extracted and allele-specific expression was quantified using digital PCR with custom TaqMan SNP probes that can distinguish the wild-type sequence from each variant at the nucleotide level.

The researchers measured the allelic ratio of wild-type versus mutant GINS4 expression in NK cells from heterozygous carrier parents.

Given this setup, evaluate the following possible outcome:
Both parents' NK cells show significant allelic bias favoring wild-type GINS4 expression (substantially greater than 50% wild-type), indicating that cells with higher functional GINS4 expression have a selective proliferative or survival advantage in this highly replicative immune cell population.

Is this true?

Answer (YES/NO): NO